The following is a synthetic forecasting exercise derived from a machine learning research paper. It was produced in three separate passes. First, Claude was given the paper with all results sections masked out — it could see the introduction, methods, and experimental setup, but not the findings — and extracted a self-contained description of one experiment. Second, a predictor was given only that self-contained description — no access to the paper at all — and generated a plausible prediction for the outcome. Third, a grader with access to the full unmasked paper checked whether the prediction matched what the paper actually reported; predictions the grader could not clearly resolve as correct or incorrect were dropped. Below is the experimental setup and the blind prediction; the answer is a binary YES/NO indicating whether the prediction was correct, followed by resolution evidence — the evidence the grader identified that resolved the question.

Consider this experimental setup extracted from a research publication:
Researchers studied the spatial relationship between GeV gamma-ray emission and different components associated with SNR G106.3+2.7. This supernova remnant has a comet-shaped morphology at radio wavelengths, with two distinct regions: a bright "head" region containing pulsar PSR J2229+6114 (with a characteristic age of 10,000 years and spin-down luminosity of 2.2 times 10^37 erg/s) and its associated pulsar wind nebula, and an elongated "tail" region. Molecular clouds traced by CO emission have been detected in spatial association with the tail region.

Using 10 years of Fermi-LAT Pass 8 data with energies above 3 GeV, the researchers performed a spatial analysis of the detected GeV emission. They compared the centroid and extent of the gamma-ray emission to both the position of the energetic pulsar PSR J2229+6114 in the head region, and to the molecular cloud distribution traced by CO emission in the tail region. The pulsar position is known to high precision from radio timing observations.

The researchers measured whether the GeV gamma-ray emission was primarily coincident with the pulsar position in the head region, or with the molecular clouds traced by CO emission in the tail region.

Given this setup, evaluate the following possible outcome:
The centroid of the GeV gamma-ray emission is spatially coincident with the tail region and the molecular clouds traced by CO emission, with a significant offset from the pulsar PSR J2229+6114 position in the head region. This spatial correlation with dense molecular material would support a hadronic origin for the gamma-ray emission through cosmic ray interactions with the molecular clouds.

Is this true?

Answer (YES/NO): YES